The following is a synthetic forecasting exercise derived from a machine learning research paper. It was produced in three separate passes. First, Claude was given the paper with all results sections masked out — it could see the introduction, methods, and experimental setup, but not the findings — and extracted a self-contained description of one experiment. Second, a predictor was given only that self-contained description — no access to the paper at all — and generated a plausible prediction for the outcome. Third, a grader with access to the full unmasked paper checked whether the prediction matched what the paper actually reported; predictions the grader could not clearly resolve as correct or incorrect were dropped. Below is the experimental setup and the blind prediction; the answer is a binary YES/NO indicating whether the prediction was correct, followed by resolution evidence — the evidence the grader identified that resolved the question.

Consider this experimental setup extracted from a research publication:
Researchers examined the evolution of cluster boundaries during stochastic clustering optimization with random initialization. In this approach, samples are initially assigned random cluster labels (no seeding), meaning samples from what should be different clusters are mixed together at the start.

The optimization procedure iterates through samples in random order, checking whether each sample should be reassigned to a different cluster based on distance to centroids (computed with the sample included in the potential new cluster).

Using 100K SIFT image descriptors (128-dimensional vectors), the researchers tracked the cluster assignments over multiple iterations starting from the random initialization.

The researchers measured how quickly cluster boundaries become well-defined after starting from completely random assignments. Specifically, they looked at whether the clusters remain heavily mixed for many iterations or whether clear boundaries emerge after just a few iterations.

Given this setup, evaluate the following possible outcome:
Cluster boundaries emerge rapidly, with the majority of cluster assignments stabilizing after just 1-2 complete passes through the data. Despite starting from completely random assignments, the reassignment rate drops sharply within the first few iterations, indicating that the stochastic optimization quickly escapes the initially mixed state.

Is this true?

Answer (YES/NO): NO